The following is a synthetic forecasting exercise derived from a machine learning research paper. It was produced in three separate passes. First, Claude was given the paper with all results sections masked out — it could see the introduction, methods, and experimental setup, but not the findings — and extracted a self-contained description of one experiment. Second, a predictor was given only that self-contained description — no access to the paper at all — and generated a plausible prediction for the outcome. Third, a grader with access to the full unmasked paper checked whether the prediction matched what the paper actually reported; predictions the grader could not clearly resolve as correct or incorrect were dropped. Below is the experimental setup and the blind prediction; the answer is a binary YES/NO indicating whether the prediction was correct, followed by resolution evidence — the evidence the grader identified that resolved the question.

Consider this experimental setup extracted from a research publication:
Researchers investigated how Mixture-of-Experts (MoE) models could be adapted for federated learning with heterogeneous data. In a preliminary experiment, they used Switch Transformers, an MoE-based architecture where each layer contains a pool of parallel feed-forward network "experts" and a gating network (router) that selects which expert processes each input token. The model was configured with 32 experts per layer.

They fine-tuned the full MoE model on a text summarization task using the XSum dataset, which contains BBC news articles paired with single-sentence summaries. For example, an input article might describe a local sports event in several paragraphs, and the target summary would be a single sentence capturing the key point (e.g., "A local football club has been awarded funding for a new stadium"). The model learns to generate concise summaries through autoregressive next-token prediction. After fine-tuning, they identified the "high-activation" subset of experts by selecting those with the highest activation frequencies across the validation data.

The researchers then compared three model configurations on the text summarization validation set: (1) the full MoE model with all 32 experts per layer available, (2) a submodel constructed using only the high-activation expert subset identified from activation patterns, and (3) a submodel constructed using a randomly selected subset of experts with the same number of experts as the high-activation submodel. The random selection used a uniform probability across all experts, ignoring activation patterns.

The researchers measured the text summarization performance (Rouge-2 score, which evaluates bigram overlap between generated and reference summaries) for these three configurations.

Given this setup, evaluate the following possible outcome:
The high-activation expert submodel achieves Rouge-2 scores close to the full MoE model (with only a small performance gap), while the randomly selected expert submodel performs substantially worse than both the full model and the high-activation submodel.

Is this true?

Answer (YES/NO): YES